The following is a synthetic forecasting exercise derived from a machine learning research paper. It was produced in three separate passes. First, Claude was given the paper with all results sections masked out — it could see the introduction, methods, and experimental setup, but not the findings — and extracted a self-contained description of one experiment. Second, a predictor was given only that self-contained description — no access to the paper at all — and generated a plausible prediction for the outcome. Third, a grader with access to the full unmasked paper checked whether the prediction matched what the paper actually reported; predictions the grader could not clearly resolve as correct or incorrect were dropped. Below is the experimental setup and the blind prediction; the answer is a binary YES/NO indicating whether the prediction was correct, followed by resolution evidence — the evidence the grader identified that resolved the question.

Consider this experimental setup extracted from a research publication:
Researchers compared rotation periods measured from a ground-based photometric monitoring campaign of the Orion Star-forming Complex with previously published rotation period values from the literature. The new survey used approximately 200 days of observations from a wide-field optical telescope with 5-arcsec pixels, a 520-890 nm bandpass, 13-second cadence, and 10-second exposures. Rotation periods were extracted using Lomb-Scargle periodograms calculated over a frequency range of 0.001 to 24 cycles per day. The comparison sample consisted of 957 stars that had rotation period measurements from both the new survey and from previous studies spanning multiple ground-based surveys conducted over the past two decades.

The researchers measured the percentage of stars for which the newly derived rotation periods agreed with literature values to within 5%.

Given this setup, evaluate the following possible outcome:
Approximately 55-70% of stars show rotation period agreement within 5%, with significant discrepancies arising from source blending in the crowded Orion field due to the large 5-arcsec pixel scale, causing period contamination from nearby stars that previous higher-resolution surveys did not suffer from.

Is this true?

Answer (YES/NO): NO